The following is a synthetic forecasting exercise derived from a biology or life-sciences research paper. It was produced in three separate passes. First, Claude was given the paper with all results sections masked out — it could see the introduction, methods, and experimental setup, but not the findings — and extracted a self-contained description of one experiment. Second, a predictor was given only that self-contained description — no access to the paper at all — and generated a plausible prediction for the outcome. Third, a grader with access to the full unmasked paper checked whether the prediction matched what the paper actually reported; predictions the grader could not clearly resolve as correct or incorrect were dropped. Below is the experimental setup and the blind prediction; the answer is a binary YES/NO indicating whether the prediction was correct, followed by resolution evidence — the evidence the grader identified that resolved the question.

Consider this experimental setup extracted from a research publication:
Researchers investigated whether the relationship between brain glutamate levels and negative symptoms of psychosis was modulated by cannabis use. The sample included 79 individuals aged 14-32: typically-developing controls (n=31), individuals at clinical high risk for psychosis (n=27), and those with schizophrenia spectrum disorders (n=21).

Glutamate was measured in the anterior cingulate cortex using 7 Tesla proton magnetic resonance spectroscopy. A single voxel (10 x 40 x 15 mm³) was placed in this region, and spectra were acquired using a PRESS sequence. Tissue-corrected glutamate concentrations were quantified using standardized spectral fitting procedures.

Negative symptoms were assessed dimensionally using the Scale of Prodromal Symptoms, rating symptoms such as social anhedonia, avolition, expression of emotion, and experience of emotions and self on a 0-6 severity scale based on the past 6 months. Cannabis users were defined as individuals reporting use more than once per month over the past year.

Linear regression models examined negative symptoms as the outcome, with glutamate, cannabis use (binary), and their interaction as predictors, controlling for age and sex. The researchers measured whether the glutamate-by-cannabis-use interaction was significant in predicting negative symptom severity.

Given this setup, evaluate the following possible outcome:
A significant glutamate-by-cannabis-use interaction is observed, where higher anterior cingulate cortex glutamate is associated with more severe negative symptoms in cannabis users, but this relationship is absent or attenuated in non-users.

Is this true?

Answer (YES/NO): NO